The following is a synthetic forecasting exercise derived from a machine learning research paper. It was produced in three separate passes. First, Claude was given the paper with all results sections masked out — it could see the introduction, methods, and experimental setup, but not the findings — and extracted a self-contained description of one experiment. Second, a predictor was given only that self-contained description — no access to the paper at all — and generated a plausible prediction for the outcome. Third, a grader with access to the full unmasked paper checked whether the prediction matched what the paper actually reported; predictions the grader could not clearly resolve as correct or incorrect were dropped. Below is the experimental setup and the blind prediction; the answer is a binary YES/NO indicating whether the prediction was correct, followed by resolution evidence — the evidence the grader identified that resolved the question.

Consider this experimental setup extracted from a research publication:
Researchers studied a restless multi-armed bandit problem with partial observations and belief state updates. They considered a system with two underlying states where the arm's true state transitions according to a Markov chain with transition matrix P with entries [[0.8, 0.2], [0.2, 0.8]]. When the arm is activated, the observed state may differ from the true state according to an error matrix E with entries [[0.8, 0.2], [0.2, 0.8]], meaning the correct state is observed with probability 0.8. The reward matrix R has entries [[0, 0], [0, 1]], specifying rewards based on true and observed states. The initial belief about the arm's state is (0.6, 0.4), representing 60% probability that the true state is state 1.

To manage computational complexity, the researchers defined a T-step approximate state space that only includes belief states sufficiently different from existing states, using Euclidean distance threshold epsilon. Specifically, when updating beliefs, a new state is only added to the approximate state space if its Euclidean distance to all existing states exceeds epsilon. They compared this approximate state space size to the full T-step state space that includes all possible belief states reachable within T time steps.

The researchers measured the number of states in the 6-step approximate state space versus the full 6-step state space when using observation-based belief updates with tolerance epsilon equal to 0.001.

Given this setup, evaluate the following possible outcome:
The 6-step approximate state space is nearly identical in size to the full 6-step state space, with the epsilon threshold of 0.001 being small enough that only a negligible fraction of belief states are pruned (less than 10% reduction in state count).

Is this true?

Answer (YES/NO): NO